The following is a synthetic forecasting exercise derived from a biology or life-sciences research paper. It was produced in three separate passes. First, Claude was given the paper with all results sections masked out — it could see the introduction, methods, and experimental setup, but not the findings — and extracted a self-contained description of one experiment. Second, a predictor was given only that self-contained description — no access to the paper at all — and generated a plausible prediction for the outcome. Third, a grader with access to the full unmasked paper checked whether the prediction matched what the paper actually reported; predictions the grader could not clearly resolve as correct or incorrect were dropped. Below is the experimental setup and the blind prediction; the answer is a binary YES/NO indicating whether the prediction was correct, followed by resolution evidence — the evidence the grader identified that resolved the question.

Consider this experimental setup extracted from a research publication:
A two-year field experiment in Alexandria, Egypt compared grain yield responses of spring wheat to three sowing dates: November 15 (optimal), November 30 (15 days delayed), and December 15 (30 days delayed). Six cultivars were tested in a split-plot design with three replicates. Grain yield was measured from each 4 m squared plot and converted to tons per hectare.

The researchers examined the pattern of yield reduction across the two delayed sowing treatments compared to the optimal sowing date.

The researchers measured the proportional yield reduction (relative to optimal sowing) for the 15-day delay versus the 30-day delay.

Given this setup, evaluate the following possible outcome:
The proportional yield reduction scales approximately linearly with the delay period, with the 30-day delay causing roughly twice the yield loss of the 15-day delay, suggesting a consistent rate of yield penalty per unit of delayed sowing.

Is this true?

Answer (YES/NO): NO